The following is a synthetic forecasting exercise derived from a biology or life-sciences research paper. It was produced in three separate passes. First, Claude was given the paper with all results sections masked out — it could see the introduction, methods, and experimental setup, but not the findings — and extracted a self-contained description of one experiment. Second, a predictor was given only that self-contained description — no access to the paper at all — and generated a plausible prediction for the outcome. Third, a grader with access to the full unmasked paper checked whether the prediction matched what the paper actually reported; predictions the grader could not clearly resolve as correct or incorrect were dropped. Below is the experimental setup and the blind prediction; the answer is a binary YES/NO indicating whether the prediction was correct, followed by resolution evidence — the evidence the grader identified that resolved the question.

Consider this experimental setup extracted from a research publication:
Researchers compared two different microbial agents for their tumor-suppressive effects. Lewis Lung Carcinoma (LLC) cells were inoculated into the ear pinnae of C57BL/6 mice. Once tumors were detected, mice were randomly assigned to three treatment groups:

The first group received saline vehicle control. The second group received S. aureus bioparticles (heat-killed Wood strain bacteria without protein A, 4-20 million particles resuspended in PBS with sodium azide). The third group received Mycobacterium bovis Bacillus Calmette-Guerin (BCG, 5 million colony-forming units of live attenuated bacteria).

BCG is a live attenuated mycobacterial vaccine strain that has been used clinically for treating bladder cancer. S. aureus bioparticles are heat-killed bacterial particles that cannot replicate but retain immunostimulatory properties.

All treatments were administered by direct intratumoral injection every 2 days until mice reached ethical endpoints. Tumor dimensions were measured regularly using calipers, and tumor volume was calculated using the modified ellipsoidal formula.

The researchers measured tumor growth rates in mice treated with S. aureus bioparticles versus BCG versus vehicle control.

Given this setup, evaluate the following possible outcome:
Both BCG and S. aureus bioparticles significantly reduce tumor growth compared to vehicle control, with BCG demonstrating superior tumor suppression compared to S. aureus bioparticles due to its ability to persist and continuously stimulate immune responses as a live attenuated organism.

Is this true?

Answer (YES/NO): NO